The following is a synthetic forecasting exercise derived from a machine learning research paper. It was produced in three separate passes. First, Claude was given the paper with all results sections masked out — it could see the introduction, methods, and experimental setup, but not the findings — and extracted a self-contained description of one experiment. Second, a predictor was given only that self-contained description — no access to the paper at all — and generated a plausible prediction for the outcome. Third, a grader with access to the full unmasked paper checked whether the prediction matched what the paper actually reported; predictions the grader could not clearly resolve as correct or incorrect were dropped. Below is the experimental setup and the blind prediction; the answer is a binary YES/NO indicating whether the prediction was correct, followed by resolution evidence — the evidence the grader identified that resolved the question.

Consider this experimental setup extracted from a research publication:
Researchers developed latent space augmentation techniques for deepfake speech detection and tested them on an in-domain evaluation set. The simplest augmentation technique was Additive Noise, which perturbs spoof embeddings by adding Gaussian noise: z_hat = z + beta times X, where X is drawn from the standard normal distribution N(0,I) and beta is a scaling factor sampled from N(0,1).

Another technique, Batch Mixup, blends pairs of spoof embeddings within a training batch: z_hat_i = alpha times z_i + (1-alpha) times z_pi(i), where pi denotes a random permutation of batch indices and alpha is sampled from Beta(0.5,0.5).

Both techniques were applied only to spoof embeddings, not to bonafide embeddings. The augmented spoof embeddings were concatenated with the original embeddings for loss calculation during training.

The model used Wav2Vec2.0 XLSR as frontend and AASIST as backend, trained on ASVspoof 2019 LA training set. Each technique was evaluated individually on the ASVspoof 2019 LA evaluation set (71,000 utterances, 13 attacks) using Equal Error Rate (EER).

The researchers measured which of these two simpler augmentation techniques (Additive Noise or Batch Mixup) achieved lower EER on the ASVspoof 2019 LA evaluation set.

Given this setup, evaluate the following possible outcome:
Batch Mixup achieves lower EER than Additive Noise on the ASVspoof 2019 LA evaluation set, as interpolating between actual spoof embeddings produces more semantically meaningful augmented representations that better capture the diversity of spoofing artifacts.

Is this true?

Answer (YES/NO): NO